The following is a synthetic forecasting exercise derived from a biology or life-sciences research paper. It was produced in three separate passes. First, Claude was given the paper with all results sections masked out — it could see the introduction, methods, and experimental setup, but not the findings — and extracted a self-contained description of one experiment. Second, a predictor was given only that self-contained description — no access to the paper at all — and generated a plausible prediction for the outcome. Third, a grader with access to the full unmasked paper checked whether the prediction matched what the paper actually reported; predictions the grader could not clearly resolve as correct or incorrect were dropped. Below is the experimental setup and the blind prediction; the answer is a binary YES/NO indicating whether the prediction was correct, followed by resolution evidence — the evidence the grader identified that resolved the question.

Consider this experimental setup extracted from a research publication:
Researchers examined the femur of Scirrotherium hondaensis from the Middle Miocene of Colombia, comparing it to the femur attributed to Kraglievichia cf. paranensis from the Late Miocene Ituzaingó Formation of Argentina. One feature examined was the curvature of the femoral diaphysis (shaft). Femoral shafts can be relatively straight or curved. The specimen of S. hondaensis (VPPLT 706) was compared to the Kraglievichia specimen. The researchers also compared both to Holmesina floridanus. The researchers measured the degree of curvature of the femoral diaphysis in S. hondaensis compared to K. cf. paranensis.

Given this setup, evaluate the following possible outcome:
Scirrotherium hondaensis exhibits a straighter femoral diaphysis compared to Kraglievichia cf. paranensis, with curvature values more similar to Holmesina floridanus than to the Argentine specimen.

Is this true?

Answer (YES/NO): YES